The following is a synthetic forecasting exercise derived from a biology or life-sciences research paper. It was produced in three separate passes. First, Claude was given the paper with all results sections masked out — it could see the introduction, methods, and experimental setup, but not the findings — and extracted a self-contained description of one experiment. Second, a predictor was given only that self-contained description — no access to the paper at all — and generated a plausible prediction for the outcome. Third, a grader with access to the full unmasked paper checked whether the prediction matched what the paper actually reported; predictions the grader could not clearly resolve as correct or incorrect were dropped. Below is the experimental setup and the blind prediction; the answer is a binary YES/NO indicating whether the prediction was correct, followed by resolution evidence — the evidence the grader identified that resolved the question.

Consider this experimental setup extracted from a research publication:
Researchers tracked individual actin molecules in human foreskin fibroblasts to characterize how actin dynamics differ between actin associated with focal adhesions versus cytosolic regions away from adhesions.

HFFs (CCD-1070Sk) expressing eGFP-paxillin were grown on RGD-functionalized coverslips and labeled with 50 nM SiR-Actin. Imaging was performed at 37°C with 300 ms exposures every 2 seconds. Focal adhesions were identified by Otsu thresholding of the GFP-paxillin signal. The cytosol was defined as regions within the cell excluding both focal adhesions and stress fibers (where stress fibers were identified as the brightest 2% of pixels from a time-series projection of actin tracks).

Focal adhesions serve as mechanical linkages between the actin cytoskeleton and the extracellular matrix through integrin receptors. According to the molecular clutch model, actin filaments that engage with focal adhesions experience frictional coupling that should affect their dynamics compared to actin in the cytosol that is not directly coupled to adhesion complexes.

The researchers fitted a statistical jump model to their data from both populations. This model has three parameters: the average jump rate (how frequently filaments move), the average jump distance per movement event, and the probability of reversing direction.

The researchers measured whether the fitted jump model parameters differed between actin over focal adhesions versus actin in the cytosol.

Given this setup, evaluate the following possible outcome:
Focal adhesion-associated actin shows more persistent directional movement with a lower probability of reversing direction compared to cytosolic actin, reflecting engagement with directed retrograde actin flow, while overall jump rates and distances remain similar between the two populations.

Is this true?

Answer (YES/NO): YES